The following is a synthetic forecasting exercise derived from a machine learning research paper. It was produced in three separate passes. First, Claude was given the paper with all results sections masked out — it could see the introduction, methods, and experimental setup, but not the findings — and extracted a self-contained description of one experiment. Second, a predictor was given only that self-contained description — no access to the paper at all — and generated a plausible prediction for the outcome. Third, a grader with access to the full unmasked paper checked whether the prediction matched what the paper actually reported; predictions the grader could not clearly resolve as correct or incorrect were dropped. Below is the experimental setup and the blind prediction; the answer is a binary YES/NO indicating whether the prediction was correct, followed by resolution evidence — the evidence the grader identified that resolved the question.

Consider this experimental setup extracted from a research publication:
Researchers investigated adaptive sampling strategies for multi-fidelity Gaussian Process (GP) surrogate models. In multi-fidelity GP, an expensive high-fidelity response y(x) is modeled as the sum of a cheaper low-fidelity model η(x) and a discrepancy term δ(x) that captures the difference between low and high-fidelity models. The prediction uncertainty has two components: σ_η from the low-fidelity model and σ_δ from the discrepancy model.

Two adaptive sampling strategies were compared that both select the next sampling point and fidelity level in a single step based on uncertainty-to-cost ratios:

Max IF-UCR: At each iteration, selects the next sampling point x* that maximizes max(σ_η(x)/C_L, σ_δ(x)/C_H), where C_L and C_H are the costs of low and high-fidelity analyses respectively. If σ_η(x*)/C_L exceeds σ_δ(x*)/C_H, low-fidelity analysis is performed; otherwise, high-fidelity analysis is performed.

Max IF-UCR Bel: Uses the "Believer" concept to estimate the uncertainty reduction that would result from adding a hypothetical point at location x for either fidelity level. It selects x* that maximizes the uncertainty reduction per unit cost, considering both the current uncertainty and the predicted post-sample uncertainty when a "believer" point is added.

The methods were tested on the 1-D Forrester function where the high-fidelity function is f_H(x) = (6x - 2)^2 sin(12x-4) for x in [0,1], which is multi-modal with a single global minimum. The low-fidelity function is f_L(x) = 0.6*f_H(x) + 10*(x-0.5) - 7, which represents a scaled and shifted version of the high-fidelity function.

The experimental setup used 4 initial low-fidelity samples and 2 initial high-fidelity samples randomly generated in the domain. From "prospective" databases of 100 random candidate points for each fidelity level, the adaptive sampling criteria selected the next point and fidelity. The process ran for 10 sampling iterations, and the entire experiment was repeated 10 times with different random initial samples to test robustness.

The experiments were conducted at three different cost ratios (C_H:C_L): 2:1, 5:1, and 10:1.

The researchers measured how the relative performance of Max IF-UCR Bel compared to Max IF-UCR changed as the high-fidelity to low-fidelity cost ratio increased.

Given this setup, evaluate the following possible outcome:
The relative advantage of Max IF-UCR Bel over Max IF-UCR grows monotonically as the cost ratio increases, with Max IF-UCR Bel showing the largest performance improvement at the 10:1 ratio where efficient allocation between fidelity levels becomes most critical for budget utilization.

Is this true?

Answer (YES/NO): NO